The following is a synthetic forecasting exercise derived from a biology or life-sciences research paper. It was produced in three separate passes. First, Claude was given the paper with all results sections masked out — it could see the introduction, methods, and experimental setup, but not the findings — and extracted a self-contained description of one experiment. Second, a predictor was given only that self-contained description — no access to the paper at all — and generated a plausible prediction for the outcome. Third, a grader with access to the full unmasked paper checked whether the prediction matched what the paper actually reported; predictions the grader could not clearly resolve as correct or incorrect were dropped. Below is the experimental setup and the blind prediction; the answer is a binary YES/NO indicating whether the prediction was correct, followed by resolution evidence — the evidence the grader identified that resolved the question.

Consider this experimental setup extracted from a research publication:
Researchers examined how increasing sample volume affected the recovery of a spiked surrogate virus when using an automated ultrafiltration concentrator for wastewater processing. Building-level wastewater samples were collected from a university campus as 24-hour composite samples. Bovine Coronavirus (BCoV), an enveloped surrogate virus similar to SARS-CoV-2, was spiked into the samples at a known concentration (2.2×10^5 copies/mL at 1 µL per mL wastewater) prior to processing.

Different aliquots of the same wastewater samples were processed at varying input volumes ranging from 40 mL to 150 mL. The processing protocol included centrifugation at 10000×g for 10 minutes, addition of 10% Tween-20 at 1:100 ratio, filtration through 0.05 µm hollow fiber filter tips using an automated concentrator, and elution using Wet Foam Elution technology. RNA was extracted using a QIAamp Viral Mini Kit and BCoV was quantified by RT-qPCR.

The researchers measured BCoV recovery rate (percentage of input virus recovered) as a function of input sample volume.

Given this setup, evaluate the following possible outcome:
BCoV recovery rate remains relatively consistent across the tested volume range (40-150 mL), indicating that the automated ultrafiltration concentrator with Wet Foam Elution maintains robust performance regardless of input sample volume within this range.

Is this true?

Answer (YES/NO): NO